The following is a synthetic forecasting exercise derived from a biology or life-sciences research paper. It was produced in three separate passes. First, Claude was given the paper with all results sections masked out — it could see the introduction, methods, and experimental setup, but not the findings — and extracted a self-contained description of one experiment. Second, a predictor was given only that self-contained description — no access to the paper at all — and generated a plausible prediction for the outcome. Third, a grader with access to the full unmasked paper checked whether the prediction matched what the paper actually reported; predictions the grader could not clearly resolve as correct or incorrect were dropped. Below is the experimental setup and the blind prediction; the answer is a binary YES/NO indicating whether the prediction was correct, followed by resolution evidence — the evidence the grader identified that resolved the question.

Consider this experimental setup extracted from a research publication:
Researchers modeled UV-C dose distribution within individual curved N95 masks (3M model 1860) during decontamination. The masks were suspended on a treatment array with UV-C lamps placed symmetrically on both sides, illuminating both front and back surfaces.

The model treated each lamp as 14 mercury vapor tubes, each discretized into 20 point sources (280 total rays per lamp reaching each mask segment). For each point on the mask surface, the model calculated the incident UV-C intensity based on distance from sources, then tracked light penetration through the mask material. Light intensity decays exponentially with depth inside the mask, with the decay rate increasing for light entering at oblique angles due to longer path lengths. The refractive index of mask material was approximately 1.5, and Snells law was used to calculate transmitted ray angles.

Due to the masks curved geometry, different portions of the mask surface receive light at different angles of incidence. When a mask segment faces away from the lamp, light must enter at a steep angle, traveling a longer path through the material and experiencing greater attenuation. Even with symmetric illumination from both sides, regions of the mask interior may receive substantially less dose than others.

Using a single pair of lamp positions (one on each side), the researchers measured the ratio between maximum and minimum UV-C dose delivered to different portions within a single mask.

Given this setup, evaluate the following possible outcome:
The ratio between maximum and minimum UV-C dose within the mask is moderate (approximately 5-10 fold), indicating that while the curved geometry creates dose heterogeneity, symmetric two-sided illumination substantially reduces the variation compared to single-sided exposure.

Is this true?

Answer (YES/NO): NO